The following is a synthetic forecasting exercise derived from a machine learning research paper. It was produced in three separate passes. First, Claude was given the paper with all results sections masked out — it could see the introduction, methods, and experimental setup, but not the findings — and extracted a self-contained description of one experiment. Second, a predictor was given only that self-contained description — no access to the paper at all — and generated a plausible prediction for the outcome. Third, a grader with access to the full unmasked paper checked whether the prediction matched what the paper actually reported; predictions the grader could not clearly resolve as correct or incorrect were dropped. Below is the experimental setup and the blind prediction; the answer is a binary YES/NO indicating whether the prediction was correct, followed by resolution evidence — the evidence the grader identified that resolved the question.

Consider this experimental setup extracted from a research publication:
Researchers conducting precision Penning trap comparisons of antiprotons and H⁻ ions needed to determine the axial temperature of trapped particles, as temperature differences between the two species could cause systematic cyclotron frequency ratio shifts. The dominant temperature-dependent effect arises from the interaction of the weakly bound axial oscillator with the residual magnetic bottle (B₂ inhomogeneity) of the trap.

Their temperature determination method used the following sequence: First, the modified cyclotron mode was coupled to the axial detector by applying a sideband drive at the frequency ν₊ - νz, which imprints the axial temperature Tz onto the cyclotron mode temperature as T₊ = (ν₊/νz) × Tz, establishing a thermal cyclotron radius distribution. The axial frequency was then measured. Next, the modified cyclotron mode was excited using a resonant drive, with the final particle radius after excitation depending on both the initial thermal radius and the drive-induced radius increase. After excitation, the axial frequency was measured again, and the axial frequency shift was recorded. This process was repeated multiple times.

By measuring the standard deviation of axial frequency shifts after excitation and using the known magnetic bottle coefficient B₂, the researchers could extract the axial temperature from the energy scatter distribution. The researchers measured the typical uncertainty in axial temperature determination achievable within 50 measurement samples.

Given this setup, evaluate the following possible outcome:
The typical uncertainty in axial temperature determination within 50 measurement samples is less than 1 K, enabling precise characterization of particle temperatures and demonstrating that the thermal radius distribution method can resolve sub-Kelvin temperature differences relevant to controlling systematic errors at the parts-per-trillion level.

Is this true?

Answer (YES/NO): NO